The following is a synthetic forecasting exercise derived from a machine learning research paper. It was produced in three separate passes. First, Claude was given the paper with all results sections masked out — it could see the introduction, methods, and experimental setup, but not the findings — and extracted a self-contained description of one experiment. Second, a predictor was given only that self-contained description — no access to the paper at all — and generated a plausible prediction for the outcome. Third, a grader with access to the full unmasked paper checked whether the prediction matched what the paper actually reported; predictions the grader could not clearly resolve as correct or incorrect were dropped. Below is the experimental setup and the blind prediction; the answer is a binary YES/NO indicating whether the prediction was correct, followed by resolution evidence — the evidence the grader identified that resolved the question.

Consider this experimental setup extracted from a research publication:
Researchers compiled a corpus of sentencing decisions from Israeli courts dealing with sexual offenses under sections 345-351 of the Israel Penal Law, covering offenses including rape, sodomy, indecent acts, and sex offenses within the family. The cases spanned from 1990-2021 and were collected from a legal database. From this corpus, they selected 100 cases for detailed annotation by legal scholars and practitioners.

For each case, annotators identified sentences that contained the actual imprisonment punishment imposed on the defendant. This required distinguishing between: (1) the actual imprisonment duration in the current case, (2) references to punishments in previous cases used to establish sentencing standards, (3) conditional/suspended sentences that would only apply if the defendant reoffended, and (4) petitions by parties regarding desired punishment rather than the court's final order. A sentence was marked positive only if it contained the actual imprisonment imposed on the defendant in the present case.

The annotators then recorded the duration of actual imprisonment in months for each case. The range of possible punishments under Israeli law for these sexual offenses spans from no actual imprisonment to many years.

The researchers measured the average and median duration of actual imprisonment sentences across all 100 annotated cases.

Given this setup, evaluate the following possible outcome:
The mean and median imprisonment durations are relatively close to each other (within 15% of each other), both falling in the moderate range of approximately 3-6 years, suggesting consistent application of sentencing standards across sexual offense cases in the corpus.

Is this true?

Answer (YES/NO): NO